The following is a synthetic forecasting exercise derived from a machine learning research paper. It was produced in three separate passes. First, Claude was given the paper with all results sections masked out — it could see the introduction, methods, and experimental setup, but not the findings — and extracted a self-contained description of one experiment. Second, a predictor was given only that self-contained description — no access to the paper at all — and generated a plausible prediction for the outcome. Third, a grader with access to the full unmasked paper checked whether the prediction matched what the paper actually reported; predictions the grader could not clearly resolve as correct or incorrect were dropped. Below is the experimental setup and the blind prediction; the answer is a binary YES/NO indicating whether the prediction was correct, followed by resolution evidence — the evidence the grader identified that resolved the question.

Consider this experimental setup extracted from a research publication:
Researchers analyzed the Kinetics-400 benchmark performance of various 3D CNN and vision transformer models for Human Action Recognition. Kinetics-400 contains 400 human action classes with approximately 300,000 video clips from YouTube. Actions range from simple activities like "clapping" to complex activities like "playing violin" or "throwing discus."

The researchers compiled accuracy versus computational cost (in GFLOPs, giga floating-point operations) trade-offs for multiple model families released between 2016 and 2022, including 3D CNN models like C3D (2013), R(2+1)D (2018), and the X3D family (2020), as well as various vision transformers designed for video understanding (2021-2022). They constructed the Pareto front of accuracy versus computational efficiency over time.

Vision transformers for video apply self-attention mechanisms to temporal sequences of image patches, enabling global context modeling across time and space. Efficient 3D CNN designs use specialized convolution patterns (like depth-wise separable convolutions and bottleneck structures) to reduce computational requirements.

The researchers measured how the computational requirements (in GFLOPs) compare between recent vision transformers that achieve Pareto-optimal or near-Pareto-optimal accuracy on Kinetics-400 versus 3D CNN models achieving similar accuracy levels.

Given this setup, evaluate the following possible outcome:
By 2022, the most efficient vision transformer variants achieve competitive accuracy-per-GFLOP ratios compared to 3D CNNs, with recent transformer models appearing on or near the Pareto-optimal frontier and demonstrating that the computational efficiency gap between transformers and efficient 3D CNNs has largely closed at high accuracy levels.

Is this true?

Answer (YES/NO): NO